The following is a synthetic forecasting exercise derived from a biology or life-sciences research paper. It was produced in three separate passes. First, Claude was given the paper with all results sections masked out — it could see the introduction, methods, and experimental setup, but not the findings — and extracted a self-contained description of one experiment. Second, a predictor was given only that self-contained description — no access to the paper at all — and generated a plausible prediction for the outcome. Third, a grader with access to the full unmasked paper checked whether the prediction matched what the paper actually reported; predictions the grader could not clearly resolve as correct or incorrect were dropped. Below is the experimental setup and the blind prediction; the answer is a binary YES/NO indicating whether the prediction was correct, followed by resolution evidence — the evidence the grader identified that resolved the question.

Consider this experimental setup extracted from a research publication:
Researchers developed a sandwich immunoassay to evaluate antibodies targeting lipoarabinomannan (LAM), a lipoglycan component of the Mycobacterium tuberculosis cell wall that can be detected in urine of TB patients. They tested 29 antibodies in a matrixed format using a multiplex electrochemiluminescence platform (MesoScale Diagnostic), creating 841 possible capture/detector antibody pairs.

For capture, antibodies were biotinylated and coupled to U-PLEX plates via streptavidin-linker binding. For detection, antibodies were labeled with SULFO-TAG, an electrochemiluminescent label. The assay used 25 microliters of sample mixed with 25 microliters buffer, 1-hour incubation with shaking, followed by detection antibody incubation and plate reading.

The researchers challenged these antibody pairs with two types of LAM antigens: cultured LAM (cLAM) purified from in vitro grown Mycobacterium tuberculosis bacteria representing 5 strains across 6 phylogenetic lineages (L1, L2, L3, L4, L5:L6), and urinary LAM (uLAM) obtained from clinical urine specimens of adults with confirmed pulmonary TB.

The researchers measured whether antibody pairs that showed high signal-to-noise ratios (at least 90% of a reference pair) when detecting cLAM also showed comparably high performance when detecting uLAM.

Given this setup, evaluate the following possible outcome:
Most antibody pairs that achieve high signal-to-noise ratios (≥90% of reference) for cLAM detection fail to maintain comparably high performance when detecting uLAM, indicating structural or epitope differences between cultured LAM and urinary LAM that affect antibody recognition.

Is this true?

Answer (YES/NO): NO